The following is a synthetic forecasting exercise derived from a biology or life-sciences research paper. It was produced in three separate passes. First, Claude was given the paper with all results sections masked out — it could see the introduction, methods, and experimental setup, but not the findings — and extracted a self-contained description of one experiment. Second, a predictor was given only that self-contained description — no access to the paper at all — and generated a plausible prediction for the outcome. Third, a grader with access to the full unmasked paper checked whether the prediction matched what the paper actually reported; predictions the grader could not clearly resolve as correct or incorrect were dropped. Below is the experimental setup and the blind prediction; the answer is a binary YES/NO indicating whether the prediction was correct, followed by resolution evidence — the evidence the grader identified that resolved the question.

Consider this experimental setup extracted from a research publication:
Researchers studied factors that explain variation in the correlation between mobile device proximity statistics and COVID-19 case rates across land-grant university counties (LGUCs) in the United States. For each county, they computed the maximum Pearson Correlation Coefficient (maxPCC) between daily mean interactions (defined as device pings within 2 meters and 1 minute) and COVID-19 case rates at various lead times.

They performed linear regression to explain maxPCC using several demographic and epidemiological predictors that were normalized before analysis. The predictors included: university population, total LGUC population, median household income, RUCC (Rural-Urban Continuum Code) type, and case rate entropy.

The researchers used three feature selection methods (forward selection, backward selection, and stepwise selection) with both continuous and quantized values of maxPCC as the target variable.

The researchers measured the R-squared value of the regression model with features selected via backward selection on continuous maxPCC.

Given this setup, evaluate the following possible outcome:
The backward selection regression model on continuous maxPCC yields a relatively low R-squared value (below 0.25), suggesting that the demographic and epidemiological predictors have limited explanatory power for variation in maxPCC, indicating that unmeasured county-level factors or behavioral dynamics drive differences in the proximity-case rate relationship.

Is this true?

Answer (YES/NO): NO